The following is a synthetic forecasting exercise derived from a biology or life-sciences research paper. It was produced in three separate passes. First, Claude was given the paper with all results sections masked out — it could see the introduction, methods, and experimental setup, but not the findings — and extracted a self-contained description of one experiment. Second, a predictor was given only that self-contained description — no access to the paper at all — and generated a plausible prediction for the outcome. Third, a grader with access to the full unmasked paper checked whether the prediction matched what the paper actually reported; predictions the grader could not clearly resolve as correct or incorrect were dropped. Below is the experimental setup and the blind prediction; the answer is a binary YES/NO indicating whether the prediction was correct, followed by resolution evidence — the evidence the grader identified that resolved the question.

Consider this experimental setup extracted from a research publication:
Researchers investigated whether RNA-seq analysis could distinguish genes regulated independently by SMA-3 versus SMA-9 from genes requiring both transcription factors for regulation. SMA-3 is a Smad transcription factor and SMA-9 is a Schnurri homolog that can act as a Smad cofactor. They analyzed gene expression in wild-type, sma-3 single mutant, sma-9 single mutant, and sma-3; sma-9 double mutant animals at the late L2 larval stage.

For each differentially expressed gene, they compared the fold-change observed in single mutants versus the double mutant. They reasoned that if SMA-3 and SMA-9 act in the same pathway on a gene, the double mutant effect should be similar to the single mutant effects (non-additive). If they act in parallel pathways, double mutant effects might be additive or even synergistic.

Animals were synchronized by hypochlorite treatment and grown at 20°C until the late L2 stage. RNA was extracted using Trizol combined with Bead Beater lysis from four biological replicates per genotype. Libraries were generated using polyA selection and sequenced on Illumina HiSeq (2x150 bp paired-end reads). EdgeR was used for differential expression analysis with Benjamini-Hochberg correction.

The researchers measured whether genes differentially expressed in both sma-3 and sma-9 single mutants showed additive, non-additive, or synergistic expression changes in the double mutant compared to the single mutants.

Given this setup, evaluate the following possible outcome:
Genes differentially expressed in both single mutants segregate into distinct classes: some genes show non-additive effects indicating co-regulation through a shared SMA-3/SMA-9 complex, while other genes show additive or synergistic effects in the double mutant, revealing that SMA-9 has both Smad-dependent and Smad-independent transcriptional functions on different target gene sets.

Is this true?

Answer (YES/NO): NO